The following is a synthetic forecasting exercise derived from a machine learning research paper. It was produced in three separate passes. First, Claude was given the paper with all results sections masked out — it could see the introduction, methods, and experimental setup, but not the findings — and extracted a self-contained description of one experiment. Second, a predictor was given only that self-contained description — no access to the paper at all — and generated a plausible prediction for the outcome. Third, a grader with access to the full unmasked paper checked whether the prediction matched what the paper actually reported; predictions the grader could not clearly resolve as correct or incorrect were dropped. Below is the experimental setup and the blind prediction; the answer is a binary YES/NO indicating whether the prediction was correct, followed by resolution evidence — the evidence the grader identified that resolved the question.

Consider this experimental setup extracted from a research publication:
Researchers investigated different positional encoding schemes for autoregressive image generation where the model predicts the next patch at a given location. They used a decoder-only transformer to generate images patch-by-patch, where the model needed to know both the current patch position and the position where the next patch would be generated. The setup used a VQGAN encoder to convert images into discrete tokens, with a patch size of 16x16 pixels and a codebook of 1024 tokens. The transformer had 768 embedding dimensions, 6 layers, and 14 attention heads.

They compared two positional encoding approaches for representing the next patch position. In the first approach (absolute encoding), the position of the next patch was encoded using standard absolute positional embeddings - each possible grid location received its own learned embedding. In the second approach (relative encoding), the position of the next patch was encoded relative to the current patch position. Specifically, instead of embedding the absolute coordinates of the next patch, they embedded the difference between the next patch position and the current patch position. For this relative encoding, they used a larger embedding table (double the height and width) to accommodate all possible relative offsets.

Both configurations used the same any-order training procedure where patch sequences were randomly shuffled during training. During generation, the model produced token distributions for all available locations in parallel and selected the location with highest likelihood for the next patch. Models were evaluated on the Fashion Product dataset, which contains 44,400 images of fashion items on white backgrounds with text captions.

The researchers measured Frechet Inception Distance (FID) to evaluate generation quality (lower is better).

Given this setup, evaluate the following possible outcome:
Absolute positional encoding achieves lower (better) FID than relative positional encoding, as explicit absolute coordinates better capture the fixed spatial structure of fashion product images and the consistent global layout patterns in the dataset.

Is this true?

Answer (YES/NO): NO